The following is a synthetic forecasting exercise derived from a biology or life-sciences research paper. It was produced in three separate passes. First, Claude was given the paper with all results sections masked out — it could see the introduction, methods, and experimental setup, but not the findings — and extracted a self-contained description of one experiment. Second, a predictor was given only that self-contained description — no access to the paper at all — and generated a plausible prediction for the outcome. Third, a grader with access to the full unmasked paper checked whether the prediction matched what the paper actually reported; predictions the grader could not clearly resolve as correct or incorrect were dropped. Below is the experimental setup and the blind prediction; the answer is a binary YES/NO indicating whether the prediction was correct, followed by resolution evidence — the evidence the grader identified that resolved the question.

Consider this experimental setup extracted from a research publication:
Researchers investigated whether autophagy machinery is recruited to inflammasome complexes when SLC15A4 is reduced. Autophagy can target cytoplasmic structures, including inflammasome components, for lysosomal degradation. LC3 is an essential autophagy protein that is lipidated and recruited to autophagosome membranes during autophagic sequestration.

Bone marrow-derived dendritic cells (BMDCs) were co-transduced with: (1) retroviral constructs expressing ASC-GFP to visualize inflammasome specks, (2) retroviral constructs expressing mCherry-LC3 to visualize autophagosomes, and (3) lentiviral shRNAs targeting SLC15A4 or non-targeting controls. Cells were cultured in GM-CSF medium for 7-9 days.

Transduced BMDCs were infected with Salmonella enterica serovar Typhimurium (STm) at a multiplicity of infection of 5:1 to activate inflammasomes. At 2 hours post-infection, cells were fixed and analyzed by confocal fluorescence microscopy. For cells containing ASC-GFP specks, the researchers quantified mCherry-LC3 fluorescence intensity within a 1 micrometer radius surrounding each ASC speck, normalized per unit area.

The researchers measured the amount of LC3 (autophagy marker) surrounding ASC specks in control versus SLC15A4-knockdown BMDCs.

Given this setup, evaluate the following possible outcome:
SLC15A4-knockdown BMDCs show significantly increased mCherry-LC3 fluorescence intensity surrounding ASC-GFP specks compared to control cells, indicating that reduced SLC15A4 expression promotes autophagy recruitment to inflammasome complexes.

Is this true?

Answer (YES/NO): YES